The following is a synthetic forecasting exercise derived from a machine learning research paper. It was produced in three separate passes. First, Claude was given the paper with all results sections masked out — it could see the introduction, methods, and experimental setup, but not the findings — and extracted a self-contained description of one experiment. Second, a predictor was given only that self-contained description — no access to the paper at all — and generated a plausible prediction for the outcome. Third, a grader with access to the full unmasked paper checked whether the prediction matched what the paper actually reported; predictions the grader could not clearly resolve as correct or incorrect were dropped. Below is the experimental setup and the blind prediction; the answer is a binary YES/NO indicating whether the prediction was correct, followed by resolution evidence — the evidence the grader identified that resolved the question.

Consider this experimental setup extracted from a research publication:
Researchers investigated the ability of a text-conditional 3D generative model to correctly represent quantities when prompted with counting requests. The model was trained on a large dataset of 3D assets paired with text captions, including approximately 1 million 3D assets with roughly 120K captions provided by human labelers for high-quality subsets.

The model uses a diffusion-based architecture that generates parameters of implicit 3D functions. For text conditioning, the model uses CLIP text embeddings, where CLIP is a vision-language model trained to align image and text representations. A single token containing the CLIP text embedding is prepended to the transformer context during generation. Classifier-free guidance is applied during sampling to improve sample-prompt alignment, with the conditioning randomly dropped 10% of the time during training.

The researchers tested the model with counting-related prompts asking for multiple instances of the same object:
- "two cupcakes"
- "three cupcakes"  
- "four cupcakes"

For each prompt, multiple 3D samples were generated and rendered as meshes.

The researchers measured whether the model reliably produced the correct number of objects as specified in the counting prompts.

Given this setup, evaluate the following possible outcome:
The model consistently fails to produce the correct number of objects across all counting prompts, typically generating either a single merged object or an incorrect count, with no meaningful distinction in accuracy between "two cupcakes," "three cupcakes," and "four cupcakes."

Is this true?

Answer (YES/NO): NO